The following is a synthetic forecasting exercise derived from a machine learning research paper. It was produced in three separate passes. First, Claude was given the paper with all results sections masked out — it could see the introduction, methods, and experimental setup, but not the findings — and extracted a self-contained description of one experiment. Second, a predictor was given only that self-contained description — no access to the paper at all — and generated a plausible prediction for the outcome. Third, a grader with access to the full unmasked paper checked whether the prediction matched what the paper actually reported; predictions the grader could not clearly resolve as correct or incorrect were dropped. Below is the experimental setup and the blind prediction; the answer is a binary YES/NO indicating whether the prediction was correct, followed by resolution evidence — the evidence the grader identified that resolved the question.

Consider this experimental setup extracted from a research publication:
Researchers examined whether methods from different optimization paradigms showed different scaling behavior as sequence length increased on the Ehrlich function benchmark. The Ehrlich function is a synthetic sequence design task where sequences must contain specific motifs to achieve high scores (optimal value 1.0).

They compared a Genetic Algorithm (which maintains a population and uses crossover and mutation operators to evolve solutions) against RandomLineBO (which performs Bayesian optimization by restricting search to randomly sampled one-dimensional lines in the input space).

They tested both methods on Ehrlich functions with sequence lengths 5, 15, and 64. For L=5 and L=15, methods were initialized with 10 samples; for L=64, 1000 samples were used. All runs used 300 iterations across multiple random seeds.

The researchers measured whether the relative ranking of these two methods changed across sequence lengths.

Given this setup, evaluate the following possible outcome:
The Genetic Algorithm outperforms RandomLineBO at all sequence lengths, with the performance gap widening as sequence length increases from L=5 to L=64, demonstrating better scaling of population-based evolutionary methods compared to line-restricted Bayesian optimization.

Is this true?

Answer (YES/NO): NO